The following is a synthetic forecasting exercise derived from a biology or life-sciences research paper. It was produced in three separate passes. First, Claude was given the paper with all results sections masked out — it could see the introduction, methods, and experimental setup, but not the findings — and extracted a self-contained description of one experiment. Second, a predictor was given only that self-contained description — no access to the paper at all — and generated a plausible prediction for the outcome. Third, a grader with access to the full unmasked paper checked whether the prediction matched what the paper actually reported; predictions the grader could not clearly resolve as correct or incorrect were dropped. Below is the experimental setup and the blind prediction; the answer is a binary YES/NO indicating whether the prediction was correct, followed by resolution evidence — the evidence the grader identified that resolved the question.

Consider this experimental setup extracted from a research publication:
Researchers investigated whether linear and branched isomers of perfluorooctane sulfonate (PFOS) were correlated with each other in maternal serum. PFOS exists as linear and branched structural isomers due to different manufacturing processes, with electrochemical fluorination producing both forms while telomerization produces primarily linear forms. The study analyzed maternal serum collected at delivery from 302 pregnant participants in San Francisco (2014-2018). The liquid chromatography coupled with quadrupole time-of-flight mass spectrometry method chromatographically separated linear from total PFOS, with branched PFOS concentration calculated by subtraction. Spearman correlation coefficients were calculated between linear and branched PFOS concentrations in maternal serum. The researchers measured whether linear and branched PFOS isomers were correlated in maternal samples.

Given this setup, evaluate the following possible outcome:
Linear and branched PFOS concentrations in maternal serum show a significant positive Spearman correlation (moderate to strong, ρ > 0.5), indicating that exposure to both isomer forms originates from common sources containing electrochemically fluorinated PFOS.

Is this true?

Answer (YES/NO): YES